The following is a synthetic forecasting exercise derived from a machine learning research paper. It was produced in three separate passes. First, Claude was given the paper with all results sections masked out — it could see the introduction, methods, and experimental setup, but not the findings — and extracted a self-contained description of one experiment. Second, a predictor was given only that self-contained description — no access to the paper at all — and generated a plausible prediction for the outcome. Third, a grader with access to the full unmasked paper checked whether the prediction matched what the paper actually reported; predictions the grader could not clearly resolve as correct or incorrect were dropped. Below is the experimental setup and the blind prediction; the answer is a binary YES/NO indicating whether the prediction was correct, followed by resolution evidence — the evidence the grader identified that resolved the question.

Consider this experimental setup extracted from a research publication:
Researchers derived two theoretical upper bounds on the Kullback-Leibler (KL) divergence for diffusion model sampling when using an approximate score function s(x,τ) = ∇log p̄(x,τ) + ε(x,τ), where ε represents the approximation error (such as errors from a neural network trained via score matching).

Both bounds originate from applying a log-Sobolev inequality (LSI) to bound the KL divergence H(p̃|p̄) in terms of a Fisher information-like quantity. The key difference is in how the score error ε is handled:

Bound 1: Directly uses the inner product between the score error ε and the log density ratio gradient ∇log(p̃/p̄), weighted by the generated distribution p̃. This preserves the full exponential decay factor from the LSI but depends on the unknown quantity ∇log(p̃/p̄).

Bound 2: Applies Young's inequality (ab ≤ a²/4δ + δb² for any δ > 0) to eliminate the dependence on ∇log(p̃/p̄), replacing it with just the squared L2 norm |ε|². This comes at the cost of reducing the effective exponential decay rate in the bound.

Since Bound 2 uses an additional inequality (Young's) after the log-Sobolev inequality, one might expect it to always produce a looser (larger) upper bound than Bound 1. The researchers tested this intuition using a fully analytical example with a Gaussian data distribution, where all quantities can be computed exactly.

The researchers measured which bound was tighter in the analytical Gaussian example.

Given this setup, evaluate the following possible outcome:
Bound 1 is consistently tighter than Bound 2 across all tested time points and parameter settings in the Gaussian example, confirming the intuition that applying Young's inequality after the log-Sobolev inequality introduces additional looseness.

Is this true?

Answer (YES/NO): NO